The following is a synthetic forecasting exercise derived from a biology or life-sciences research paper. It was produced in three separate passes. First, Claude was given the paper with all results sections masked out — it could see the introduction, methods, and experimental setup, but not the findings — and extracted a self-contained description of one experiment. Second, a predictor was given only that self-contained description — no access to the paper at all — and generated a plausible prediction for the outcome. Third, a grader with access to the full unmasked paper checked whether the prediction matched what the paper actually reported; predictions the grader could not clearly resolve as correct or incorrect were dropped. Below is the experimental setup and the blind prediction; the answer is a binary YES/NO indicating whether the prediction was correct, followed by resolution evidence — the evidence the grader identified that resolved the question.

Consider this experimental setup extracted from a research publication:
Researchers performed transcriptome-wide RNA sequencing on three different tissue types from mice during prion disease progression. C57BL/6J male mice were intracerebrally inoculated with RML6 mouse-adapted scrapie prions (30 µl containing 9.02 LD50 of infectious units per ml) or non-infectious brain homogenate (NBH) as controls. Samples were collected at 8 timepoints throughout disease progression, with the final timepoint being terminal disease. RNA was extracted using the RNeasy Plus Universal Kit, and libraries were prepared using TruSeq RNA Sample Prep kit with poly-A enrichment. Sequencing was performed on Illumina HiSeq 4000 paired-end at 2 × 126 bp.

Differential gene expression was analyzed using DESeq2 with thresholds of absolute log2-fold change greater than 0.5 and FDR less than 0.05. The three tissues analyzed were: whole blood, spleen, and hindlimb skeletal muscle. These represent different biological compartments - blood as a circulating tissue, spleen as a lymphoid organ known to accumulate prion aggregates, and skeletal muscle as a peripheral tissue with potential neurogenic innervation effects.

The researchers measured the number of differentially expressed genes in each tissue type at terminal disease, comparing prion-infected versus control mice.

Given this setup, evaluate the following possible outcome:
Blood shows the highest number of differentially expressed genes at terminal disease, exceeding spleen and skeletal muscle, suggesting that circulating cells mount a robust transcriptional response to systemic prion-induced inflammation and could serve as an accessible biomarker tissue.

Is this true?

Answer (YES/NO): NO